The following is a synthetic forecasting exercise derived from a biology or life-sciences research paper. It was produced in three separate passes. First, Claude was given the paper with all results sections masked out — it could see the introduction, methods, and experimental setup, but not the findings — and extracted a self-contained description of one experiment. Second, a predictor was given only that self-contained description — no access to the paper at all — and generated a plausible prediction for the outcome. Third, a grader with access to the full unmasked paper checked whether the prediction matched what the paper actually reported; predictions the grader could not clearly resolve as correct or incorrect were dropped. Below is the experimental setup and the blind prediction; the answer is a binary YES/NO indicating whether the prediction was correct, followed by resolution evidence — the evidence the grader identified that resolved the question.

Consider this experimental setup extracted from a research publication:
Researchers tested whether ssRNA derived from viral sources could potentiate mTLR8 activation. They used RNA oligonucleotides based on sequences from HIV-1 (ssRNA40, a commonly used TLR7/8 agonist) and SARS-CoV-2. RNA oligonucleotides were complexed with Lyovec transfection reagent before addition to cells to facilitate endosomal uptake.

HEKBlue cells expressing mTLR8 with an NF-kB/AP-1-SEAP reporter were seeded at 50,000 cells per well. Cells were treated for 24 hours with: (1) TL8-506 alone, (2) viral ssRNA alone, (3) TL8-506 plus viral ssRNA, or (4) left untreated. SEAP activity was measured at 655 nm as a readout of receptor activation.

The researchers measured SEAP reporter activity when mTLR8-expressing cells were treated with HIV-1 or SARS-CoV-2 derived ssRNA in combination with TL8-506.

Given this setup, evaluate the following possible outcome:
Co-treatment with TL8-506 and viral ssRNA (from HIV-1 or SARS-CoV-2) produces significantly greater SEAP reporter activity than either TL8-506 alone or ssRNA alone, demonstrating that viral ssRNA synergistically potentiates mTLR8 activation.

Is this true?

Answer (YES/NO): YES